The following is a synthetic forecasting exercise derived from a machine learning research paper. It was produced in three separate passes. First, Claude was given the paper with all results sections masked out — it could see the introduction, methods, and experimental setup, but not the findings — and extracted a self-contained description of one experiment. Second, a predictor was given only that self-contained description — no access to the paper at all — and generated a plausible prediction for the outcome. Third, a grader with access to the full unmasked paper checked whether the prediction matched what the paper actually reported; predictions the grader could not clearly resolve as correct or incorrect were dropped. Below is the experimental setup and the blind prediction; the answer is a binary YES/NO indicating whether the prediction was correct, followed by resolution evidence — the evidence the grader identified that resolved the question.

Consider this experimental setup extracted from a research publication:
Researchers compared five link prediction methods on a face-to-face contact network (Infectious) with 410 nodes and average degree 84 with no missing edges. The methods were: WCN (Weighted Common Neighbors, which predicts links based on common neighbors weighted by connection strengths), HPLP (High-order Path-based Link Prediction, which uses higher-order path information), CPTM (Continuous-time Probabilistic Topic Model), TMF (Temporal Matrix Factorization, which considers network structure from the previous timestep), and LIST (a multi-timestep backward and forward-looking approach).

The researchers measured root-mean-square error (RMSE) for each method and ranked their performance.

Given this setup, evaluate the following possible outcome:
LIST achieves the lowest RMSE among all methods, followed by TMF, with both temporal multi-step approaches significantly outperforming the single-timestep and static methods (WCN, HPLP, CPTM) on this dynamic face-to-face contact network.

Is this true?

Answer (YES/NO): NO